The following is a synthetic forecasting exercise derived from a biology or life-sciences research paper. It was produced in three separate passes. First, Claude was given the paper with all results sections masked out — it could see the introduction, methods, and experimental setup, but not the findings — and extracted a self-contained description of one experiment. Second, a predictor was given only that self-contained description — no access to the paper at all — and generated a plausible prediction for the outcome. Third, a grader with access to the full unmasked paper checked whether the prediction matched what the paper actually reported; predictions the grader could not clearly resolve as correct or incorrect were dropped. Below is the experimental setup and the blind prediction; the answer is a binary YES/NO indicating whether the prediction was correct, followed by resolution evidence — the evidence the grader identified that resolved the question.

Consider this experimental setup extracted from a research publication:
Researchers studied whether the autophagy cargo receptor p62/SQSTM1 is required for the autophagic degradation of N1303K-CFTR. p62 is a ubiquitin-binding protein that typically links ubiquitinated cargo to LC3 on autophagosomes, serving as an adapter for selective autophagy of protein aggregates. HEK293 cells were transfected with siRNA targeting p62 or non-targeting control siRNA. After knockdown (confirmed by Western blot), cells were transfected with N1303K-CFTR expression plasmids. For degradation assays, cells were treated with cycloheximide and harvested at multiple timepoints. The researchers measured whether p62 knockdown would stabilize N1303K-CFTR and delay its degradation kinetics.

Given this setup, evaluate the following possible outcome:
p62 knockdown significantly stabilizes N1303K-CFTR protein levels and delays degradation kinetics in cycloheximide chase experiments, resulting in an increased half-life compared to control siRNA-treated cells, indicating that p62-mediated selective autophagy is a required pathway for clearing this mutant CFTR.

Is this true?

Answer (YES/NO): NO